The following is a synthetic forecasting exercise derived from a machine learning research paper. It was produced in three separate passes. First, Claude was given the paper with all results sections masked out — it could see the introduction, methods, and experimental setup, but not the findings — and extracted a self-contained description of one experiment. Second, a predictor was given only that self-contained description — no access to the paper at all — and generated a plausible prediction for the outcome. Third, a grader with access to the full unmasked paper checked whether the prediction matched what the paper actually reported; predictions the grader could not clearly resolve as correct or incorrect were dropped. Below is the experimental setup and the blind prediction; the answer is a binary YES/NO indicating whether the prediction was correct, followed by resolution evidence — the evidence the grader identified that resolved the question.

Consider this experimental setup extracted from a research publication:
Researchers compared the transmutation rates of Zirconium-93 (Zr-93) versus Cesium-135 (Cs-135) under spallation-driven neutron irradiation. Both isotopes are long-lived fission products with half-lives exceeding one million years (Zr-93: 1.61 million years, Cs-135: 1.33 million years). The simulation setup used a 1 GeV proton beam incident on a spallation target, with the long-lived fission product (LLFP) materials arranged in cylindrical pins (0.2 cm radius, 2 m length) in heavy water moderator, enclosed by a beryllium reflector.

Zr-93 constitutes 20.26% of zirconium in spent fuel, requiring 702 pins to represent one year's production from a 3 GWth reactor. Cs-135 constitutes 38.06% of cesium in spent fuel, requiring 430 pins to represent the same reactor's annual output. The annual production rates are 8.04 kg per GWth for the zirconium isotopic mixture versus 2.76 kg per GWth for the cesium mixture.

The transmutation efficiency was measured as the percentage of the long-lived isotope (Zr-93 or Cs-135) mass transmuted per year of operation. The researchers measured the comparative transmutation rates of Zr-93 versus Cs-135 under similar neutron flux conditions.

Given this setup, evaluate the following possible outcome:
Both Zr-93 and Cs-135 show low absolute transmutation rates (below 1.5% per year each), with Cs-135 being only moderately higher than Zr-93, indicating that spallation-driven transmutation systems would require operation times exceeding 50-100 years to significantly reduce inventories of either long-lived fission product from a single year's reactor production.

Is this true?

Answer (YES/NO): NO